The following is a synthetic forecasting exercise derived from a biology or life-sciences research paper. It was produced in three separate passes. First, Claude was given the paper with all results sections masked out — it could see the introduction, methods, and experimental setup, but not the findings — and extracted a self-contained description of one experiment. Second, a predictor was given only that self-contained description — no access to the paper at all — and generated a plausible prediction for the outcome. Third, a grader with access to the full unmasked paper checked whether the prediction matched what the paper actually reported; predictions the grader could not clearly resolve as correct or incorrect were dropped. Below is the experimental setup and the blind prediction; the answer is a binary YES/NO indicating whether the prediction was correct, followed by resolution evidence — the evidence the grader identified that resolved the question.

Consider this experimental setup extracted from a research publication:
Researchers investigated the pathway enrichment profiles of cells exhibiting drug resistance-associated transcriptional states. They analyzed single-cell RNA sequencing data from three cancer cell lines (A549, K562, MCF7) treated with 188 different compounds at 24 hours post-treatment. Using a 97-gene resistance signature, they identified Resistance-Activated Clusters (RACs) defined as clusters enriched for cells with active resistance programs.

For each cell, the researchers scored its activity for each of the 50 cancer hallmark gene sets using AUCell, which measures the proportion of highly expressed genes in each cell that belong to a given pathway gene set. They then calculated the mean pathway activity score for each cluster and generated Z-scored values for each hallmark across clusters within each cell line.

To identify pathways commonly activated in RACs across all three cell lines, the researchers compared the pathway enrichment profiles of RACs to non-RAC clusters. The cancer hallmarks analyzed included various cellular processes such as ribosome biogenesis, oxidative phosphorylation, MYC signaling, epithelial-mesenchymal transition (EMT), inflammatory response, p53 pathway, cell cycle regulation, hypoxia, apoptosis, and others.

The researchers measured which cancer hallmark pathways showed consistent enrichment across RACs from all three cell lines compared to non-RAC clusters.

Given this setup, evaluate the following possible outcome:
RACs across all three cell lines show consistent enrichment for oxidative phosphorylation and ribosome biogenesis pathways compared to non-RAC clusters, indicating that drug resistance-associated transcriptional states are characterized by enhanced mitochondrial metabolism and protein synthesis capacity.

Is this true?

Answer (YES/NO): NO